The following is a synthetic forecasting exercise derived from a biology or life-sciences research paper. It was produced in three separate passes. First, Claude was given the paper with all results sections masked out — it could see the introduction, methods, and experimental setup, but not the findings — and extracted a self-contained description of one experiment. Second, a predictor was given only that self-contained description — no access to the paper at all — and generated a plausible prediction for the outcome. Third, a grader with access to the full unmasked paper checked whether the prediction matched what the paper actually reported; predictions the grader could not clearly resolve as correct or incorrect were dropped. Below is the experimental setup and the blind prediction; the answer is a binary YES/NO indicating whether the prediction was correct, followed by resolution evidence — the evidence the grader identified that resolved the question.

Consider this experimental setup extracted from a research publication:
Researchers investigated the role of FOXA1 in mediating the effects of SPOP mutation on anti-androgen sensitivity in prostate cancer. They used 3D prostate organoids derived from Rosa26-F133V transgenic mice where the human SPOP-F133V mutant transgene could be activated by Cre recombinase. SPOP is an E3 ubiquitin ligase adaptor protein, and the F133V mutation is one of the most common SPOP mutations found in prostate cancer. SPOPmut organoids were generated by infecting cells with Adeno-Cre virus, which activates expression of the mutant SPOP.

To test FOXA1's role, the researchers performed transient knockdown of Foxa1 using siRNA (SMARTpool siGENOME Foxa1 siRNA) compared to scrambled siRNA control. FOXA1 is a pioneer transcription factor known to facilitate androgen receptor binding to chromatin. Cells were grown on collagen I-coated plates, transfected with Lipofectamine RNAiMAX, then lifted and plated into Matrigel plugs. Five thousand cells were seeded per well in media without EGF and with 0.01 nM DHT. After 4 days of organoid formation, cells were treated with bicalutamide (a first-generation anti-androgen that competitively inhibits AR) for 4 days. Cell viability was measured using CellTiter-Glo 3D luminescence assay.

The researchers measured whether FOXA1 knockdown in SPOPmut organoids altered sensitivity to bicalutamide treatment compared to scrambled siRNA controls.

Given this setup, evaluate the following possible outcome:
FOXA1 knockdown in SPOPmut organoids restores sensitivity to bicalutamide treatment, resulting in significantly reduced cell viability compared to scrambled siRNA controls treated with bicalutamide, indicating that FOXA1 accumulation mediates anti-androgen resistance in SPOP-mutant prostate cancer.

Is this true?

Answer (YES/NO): NO